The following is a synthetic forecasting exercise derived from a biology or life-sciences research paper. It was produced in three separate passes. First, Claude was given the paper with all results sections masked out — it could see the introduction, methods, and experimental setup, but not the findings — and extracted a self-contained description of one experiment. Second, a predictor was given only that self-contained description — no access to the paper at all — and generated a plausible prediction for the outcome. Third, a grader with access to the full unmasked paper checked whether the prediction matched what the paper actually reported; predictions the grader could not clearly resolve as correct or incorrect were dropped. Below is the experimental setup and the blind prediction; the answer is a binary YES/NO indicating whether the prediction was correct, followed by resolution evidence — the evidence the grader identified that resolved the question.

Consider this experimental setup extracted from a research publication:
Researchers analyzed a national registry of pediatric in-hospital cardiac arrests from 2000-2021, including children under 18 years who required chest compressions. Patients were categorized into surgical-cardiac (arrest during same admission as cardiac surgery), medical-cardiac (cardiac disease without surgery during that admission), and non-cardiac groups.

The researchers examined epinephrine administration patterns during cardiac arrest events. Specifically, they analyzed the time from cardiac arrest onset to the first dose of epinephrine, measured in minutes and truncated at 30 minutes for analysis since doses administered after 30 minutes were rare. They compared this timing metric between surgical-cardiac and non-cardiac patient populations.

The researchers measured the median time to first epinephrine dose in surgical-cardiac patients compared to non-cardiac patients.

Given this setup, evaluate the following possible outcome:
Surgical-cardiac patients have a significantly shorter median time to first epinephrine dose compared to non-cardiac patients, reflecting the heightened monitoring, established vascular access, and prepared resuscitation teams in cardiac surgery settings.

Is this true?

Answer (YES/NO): YES